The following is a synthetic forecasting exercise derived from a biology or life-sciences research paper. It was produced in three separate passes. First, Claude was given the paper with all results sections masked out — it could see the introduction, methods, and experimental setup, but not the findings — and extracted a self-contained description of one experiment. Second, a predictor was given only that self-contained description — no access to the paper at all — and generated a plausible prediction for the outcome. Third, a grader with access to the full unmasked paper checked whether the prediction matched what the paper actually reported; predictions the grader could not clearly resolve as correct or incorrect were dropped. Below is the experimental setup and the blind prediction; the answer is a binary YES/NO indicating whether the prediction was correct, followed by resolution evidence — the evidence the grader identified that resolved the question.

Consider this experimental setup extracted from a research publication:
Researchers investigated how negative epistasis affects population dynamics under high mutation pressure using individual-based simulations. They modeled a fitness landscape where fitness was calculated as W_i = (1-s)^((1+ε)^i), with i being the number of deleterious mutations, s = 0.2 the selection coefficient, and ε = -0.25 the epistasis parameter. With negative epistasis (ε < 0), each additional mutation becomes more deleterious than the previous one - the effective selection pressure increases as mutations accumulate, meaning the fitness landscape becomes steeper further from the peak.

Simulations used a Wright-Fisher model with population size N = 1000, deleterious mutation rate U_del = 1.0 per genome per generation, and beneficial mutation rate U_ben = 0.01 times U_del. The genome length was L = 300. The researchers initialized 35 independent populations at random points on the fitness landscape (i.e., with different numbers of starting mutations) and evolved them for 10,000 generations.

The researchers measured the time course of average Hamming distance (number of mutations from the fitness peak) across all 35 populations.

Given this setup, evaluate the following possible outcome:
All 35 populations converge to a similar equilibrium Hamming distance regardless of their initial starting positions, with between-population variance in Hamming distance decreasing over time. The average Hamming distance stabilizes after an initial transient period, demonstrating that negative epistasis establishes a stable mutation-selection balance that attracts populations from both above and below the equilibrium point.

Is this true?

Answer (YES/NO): YES